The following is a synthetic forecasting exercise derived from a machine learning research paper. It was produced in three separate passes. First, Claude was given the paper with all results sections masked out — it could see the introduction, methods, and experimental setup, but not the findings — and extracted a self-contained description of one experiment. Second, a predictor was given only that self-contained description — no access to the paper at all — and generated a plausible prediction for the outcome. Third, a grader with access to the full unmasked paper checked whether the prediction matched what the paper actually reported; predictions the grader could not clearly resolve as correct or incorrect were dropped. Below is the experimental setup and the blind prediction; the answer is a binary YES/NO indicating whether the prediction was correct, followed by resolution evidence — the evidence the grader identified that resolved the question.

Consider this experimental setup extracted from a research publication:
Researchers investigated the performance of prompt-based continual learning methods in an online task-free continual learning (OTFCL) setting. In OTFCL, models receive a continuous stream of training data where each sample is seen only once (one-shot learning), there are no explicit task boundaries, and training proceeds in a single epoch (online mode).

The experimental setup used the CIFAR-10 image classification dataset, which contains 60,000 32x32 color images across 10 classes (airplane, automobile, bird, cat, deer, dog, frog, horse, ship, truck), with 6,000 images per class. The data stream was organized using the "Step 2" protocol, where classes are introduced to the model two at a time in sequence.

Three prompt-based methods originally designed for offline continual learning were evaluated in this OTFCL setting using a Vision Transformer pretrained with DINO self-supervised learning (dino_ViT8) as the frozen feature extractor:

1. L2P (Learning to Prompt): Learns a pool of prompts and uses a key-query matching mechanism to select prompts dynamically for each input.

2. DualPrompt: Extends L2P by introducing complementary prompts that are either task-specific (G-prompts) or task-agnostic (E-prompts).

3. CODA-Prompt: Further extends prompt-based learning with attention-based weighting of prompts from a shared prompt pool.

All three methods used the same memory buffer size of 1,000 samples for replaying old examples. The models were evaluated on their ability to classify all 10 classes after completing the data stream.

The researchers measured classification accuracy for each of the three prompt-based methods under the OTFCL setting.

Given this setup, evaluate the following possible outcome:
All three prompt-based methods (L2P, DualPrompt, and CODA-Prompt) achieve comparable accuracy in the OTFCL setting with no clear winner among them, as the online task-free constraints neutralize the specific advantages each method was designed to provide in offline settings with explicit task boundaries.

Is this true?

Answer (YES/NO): NO